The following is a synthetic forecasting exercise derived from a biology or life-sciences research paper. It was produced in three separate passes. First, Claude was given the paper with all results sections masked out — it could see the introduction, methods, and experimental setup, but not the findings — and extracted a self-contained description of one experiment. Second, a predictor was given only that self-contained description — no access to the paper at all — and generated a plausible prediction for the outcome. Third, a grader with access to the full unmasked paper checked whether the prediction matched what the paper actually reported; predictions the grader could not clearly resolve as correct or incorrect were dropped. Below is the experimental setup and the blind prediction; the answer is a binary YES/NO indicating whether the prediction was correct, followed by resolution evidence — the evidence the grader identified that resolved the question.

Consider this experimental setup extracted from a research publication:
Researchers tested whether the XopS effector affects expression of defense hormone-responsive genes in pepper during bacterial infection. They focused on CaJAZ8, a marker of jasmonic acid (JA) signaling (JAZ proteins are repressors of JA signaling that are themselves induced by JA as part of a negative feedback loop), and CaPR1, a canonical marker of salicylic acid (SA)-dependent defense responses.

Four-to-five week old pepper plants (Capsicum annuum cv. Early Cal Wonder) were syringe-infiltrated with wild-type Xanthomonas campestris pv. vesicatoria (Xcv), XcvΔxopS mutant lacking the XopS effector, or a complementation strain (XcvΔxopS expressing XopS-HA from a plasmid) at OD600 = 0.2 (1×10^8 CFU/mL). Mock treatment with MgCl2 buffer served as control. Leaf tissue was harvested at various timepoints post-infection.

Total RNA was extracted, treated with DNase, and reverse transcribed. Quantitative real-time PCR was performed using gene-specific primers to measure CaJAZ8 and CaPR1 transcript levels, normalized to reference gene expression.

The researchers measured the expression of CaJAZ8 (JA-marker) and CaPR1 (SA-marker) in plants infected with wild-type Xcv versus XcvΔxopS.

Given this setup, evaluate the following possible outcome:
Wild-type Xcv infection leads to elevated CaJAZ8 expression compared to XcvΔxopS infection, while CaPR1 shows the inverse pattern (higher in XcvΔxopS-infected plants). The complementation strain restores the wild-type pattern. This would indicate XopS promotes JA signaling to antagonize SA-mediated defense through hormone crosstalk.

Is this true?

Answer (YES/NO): NO